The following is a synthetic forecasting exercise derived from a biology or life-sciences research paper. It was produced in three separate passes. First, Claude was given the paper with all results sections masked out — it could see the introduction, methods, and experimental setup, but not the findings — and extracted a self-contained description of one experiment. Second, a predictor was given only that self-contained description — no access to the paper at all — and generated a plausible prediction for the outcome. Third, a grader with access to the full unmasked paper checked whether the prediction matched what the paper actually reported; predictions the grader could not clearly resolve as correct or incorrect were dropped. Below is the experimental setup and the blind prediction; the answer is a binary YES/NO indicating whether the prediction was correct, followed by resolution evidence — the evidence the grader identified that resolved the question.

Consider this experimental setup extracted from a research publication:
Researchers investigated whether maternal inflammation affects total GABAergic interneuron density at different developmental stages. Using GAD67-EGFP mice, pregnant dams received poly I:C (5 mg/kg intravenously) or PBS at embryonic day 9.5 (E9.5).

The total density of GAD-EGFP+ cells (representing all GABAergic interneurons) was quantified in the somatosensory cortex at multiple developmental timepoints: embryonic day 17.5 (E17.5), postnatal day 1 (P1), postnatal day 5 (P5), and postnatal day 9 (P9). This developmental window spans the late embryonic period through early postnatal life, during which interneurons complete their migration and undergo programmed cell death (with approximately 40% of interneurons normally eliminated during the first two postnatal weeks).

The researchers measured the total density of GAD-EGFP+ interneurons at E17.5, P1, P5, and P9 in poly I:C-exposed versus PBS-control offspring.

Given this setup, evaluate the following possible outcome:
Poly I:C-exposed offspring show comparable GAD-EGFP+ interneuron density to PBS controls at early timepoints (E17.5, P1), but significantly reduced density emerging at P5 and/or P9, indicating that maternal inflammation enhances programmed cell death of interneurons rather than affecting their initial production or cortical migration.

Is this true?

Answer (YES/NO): NO